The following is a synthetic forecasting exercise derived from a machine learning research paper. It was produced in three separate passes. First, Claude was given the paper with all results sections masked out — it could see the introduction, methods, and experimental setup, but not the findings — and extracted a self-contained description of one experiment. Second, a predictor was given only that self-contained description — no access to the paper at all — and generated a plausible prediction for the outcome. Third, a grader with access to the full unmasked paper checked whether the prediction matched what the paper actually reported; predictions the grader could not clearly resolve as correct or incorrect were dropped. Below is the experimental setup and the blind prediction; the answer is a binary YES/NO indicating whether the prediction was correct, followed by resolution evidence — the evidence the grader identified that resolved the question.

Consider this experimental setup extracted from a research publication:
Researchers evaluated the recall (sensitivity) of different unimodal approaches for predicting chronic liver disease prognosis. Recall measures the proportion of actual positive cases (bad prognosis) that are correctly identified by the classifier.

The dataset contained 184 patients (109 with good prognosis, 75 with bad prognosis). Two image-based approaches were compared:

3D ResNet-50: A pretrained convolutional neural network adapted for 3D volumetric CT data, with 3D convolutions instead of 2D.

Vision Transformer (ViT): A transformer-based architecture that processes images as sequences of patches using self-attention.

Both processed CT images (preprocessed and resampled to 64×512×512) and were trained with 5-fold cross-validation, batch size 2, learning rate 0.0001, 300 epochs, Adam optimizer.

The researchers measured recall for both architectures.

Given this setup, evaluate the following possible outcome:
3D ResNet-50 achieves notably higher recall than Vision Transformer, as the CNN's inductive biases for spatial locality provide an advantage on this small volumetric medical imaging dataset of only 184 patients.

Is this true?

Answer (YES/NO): YES